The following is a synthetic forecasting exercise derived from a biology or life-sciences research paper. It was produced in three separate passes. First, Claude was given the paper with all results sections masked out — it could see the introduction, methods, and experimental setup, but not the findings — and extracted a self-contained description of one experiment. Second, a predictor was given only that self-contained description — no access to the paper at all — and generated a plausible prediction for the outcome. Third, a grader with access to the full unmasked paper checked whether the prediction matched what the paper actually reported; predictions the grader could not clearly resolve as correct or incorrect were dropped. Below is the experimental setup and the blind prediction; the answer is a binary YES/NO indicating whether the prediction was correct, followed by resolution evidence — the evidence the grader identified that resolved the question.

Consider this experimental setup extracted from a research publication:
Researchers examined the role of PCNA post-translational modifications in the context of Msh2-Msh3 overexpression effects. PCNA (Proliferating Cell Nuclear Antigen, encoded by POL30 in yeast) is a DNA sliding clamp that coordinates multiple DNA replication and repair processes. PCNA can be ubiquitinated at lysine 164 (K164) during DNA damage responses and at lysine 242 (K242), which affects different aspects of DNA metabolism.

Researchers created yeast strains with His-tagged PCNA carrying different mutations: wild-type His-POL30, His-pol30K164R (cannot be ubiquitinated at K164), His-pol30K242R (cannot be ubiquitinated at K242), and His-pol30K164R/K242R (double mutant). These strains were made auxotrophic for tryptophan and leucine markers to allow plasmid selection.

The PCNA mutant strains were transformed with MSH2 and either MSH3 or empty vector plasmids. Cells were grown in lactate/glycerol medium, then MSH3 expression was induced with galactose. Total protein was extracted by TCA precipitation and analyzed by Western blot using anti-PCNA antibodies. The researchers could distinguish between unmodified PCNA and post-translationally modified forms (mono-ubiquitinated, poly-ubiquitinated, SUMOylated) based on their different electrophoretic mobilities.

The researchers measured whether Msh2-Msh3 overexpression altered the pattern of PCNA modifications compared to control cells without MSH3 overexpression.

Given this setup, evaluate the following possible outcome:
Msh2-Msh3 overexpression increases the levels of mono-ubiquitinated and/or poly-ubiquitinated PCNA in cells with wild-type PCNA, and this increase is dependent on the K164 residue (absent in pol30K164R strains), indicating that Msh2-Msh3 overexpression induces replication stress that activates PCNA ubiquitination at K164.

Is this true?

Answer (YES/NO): NO